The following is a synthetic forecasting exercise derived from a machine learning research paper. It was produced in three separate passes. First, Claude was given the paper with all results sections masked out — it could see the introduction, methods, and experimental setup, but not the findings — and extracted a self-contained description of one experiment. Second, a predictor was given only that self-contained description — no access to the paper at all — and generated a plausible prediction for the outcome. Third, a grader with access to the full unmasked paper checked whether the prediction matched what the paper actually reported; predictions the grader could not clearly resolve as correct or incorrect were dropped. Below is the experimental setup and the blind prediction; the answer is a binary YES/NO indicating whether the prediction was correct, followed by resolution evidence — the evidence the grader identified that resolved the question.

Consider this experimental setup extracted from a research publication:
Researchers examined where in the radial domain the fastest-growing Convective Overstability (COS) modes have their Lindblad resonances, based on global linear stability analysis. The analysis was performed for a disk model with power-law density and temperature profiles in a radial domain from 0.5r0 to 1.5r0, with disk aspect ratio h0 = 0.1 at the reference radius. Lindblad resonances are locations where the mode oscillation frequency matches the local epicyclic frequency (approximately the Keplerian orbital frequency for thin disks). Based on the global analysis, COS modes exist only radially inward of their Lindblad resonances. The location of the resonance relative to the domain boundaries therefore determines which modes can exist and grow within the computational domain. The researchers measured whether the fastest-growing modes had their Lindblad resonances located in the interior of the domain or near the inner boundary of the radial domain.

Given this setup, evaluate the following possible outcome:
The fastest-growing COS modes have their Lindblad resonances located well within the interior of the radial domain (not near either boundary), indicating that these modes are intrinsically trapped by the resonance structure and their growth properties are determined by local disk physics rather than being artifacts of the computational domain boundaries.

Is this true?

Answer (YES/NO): NO